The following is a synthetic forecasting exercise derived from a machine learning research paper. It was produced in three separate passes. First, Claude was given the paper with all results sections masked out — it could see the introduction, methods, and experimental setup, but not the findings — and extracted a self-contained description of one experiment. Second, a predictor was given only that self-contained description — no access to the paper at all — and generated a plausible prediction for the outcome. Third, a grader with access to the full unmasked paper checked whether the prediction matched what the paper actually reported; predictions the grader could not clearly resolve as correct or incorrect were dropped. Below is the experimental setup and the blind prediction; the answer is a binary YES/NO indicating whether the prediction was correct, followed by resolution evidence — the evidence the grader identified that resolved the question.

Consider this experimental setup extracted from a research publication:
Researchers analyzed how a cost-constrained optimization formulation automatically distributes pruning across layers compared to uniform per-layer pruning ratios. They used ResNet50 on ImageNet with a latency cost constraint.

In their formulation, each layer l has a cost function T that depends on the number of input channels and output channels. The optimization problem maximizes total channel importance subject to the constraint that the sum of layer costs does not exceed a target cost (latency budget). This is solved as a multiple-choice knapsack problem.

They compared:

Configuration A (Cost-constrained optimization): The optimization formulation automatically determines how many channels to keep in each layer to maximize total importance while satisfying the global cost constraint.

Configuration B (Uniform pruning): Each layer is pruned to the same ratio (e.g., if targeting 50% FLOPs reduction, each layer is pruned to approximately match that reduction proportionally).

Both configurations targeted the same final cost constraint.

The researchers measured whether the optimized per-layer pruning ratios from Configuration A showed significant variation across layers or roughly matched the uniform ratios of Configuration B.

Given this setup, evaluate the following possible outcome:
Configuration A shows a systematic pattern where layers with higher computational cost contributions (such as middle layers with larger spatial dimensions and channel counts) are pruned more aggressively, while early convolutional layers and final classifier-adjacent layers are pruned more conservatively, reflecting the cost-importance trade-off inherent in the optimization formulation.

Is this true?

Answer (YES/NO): NO